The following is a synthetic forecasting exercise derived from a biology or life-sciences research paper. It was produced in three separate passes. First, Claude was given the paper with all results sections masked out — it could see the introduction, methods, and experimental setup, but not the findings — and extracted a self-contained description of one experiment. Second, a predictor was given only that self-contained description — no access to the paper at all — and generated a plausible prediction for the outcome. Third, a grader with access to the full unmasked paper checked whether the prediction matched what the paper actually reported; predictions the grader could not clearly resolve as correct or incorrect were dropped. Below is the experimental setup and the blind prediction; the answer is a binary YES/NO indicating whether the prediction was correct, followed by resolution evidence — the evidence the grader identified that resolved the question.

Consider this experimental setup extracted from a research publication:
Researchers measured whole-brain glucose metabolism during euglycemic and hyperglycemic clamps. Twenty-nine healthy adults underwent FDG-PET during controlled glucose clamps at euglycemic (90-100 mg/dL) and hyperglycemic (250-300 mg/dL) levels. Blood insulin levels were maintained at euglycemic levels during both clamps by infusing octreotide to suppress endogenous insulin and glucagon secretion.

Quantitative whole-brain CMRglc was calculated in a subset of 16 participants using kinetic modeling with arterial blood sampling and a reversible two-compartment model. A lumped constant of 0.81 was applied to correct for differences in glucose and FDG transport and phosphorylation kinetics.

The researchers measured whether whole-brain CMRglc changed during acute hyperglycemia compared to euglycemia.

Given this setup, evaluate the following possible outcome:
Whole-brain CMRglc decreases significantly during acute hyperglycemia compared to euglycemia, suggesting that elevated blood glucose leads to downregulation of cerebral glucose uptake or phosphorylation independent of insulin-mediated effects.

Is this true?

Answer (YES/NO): NO